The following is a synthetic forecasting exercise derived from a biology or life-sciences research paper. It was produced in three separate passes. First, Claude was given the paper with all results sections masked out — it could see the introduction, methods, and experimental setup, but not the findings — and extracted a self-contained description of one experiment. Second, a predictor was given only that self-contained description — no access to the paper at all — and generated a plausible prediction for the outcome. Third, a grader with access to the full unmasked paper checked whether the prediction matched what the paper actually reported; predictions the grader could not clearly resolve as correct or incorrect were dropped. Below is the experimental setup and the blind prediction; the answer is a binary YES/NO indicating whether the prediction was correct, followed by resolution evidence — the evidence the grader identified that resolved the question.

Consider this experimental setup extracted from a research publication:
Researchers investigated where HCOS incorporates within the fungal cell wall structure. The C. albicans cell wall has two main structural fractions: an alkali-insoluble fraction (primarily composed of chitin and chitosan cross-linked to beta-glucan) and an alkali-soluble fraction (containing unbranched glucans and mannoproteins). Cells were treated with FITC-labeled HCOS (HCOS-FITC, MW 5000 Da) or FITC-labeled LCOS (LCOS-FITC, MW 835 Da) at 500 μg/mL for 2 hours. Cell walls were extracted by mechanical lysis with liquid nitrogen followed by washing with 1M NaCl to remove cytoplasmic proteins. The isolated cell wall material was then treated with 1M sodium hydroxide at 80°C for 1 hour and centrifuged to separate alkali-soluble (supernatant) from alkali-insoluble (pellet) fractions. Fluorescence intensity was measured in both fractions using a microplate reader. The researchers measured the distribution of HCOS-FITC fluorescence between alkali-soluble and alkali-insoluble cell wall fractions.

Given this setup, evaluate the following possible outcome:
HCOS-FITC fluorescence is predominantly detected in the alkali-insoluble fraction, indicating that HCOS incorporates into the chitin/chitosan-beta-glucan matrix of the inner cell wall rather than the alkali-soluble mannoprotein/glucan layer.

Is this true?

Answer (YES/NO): YES